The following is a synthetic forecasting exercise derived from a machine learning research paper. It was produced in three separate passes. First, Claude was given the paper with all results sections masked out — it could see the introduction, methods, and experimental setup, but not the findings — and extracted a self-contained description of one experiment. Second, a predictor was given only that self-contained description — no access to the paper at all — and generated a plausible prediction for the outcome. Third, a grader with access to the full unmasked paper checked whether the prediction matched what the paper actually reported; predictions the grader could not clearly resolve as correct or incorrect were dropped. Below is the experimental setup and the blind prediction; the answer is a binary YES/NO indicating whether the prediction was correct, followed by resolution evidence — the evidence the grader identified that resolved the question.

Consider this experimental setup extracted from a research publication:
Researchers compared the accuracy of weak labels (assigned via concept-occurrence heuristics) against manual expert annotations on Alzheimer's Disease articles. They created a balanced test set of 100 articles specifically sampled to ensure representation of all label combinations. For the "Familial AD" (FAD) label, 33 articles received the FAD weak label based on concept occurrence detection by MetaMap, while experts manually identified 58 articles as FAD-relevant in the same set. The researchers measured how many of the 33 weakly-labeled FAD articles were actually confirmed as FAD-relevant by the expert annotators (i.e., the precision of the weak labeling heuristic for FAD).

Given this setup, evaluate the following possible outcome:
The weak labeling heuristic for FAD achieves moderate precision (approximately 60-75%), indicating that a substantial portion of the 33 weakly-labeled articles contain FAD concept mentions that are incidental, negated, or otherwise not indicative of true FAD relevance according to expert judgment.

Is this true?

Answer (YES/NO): NO